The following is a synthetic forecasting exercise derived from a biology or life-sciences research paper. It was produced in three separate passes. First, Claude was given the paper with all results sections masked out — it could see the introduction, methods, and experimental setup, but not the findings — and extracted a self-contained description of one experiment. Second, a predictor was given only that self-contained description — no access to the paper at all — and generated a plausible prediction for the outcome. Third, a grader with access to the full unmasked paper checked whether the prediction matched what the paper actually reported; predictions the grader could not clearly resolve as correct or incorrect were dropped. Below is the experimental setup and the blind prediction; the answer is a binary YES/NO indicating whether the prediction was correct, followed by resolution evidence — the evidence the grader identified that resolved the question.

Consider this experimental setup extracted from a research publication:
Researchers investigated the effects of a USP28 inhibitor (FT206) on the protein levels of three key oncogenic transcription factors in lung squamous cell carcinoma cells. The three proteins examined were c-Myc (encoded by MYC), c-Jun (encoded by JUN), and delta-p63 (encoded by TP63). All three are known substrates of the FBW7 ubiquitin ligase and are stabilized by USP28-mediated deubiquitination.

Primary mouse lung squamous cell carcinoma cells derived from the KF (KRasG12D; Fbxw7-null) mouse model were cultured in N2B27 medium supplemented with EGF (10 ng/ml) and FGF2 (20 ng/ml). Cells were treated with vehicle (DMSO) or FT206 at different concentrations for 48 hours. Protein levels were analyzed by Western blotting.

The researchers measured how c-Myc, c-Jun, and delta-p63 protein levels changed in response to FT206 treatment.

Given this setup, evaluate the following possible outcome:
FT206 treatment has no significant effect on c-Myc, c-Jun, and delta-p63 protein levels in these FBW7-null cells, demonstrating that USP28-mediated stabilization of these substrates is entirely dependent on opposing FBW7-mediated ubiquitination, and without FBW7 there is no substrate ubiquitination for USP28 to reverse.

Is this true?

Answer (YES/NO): NO